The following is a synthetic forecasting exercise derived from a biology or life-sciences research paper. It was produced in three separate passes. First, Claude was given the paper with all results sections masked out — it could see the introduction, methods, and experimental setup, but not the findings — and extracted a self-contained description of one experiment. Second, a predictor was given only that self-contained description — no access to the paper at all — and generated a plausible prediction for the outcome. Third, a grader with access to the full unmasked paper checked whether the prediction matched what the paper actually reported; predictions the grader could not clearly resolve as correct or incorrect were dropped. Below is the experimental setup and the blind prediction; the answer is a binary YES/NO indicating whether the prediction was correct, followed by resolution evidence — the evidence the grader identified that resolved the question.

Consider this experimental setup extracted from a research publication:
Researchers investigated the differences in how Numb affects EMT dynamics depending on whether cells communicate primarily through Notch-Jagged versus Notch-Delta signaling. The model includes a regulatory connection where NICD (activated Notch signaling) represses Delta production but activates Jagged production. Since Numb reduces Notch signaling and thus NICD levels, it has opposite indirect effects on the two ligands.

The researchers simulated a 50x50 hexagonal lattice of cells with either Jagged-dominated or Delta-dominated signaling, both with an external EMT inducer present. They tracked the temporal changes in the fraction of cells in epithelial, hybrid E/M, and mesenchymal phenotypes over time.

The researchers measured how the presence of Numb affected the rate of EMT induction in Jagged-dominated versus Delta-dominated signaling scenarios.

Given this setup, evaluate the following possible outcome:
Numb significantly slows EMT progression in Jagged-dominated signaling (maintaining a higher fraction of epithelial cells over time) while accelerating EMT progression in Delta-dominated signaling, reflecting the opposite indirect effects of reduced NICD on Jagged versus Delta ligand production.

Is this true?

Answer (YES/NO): YES